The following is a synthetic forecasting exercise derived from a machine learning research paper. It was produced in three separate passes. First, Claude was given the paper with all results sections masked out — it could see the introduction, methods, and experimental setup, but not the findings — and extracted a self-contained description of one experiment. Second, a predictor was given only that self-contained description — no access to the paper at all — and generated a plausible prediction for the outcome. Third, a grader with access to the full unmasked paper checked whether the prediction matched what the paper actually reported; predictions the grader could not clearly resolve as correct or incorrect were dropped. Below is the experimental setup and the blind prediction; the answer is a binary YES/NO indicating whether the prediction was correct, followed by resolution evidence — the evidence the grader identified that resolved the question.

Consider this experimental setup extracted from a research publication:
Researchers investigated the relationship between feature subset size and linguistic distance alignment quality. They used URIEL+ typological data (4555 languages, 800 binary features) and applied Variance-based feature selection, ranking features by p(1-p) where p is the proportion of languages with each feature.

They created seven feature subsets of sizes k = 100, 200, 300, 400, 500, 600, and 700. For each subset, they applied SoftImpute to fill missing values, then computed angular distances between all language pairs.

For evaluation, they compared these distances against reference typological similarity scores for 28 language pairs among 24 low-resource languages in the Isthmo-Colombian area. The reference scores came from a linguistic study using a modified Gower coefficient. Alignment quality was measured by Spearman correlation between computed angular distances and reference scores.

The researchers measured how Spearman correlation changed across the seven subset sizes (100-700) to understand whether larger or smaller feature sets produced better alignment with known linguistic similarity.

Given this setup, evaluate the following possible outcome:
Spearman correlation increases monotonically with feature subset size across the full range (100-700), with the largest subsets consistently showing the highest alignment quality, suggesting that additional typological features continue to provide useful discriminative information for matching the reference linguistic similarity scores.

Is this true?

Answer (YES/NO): NO